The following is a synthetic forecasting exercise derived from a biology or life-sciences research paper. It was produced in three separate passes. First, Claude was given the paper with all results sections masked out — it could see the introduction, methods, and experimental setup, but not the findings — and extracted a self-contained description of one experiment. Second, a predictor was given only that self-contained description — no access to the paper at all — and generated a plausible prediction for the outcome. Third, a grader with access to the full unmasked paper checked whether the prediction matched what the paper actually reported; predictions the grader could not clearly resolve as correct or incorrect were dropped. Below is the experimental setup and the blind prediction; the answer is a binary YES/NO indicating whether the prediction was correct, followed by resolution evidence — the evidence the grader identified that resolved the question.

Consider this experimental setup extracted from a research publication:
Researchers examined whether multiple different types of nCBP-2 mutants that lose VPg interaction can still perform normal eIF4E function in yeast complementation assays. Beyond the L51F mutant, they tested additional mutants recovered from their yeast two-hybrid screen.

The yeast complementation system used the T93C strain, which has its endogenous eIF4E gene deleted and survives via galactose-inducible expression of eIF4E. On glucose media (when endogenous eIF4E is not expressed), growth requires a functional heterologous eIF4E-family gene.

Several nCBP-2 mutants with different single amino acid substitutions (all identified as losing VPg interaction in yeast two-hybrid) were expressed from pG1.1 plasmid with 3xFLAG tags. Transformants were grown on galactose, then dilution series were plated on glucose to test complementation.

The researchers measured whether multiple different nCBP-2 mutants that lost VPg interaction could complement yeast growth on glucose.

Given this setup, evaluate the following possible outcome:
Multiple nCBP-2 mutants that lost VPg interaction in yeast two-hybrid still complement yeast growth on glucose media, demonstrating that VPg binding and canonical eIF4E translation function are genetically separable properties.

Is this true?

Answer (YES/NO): YES